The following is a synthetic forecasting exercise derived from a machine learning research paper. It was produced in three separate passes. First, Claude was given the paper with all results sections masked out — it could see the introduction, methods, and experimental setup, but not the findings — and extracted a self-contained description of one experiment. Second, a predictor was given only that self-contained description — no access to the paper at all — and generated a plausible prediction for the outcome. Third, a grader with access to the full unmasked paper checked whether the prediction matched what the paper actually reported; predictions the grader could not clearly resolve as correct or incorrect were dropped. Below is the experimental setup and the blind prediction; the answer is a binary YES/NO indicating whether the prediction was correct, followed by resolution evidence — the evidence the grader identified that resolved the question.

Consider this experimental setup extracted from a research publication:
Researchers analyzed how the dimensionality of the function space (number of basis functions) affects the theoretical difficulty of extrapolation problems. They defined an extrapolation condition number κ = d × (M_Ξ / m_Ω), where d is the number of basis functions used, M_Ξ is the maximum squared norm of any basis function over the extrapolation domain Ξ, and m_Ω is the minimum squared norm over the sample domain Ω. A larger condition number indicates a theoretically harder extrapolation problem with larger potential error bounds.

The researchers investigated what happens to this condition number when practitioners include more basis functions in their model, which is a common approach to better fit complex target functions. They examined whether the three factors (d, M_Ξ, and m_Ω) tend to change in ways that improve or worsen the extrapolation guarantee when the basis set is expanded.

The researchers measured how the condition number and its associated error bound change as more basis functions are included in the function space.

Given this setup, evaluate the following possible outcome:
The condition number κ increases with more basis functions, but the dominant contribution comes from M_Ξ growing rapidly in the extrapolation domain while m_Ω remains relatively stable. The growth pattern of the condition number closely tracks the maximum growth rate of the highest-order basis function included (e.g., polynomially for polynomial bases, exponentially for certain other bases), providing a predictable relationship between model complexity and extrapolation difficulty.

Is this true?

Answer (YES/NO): NO